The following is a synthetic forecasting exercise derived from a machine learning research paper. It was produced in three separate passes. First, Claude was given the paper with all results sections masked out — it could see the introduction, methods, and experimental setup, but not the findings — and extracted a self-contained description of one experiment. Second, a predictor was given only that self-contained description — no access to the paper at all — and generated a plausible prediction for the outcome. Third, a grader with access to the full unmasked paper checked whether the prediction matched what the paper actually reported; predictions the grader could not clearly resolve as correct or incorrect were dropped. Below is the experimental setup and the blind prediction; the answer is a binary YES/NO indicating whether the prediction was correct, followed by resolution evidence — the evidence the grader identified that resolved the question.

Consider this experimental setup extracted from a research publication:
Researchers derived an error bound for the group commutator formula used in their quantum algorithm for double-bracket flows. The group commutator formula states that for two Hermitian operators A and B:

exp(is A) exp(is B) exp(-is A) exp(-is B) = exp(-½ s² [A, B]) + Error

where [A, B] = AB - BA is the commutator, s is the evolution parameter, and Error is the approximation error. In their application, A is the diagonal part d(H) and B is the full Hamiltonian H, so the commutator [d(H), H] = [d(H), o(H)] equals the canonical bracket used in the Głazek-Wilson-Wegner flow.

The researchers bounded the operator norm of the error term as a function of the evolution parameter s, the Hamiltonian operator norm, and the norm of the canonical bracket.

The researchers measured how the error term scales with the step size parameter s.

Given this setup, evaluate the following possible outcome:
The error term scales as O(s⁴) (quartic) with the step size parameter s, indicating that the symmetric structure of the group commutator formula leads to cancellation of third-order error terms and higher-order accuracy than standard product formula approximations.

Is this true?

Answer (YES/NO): NO